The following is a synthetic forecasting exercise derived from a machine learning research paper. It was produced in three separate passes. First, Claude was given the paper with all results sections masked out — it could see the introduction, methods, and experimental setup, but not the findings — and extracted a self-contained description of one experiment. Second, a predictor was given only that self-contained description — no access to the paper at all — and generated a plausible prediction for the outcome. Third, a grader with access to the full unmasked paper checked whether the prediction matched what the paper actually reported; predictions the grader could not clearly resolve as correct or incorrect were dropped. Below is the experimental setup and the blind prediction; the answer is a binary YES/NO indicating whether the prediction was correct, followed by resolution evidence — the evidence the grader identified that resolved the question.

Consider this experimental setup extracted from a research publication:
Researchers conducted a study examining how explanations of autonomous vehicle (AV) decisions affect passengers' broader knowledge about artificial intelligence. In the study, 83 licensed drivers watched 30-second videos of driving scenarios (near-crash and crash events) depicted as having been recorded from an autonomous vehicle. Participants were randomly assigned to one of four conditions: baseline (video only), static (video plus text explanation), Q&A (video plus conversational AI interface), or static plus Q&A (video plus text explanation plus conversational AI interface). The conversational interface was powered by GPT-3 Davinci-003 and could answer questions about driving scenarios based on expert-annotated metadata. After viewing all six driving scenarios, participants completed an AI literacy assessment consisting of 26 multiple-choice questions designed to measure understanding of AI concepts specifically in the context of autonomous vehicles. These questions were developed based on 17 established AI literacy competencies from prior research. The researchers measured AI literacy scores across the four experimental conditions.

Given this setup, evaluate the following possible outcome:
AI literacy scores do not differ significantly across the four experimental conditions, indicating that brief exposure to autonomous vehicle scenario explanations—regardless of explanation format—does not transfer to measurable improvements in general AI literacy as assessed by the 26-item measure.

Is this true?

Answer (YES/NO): NO